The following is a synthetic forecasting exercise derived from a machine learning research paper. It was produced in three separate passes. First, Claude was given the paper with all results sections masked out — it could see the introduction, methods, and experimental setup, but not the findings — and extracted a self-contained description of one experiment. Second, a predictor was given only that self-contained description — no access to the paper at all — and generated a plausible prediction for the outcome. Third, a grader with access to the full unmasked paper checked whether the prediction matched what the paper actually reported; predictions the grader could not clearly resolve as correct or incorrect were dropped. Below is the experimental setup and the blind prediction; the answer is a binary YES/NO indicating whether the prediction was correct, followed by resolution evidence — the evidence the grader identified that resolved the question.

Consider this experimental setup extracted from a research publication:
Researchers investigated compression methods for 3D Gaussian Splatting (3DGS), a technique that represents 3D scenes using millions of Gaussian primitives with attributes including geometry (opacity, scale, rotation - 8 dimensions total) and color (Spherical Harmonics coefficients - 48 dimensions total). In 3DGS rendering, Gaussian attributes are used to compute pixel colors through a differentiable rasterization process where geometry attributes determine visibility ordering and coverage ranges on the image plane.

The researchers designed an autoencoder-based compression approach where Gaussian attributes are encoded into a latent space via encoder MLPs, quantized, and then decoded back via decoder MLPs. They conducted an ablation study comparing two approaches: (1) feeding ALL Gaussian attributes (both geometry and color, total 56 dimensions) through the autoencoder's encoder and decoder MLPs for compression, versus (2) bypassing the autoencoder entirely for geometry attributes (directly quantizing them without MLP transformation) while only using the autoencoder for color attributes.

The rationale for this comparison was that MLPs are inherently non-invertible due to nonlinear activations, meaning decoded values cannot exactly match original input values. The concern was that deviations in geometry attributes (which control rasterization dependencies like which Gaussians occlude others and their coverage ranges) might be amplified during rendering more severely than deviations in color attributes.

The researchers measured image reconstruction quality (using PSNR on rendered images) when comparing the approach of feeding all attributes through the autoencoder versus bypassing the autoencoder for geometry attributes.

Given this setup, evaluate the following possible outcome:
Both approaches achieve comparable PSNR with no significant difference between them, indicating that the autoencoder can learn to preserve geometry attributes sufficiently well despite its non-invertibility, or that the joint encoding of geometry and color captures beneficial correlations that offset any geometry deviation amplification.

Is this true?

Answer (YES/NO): NO